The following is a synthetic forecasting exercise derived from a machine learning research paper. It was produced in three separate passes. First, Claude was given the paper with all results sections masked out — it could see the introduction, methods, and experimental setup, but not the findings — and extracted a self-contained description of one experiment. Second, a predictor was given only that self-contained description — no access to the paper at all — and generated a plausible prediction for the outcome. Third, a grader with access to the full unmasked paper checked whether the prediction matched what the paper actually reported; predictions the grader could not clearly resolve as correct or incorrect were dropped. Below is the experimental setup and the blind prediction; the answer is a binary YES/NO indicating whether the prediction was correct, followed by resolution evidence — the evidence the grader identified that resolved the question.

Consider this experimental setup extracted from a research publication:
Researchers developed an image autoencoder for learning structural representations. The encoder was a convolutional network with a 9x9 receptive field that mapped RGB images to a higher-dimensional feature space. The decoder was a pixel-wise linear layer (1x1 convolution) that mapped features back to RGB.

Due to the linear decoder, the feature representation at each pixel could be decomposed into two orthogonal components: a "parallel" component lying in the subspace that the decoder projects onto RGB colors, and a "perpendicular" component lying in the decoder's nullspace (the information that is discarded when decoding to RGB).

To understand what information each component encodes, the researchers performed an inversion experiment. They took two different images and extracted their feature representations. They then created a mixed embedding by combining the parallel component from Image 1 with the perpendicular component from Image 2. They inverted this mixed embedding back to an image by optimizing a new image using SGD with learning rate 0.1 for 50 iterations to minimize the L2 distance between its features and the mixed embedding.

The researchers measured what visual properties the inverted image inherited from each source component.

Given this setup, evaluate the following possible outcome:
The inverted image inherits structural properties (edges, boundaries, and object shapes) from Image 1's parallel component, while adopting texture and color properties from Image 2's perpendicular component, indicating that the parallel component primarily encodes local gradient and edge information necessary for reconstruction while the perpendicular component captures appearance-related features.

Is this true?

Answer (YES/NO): NO